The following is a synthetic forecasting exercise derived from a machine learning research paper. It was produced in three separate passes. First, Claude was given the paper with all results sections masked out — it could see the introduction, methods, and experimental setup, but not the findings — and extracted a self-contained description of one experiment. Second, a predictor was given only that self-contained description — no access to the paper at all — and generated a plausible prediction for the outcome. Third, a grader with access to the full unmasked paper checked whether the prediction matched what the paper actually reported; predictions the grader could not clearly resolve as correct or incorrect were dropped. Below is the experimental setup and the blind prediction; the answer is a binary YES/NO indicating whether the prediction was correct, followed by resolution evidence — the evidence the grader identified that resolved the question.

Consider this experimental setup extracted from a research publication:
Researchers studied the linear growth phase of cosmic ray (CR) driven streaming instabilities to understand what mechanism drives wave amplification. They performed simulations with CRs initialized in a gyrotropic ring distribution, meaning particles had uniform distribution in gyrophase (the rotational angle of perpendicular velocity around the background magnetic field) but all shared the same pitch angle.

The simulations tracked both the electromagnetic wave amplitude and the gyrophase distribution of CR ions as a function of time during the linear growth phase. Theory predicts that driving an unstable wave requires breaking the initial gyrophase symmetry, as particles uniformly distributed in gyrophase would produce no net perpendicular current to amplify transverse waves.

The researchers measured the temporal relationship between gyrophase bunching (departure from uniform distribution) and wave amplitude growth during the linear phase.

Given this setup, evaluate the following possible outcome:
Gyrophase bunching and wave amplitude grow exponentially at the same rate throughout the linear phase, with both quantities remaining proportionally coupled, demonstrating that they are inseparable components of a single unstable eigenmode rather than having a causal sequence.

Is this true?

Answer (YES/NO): NO